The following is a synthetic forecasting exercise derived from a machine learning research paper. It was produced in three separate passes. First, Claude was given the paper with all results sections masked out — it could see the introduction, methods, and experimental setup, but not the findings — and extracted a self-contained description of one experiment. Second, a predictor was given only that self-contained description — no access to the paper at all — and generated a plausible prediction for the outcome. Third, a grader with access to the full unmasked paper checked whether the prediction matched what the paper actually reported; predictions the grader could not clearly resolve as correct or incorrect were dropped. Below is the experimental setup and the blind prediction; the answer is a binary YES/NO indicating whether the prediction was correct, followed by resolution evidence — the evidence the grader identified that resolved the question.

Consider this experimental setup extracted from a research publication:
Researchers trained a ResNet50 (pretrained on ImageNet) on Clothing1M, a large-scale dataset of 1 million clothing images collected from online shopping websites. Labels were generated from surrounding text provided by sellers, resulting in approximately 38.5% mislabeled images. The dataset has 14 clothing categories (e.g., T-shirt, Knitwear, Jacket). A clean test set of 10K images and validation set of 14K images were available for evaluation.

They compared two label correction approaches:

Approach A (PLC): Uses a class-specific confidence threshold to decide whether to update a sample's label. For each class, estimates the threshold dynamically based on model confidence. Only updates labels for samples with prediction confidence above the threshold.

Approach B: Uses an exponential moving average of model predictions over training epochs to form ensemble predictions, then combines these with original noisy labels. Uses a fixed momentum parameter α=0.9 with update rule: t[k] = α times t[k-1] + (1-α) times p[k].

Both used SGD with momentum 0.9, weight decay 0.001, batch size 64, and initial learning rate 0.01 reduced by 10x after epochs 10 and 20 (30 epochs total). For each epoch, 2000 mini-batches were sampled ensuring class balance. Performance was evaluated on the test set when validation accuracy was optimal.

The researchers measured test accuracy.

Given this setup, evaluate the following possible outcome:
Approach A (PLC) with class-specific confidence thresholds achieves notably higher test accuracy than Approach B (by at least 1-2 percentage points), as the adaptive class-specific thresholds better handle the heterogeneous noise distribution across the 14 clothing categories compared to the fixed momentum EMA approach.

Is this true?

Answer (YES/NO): NO